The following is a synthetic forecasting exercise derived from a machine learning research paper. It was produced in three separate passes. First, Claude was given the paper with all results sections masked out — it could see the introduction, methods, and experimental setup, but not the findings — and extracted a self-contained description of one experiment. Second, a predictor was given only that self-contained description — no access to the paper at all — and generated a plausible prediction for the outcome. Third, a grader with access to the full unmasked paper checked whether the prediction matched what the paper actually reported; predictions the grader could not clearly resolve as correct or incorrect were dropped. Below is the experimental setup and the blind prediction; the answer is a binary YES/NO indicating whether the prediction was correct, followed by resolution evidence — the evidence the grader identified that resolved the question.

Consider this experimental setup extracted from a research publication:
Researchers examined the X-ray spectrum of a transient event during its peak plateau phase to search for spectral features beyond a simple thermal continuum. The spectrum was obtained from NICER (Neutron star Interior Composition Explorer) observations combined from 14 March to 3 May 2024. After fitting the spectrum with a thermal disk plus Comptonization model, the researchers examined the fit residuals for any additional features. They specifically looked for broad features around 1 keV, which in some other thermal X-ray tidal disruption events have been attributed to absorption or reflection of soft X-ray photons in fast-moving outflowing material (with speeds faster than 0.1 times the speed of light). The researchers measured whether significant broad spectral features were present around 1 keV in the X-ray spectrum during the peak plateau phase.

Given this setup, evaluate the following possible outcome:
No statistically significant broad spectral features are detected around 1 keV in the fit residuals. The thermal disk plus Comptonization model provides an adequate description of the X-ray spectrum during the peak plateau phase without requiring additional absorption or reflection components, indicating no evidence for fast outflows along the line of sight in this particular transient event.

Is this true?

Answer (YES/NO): NO